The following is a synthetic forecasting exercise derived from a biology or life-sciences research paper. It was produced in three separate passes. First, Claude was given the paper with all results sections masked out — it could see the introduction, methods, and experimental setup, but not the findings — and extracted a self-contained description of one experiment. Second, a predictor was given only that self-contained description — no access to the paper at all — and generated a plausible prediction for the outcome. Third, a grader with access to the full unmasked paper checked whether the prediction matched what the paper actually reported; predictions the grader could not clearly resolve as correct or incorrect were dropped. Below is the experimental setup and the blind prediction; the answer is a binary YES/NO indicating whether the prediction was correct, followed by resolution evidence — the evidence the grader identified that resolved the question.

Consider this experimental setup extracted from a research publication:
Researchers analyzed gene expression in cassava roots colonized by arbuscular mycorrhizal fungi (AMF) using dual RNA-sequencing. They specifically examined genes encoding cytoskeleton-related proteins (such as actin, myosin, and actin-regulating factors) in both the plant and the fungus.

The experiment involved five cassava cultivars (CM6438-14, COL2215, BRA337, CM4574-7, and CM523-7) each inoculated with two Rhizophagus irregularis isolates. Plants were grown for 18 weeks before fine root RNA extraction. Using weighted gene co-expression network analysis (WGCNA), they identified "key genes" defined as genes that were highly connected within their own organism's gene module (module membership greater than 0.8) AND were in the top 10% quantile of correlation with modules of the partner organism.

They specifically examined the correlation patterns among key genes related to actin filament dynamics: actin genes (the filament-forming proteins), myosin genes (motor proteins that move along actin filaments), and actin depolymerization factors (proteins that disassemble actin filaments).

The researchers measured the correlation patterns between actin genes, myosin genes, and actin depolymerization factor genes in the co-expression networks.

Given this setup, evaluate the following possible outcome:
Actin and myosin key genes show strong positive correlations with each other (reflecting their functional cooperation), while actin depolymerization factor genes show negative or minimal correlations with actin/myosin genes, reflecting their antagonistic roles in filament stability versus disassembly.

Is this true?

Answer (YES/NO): YES